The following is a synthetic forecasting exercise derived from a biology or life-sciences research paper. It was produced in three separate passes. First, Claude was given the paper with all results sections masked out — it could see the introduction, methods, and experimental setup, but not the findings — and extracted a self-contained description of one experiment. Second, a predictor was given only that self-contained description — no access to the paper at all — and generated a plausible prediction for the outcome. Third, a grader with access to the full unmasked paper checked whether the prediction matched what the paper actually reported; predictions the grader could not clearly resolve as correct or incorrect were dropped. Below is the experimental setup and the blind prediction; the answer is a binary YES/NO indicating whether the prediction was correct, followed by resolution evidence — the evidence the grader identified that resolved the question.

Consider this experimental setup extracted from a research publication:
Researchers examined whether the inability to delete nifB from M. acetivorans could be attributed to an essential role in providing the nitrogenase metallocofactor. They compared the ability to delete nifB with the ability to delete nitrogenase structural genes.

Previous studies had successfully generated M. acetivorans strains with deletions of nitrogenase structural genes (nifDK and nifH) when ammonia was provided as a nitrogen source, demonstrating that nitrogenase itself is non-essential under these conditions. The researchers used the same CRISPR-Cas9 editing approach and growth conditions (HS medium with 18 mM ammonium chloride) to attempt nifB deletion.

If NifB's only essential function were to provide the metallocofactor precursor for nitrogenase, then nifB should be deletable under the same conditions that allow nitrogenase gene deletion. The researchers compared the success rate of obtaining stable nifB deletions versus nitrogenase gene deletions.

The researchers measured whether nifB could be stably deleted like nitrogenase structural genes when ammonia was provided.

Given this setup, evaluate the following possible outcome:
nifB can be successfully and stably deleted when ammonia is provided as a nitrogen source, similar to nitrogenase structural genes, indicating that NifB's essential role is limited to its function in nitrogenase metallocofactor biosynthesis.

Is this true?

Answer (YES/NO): NO